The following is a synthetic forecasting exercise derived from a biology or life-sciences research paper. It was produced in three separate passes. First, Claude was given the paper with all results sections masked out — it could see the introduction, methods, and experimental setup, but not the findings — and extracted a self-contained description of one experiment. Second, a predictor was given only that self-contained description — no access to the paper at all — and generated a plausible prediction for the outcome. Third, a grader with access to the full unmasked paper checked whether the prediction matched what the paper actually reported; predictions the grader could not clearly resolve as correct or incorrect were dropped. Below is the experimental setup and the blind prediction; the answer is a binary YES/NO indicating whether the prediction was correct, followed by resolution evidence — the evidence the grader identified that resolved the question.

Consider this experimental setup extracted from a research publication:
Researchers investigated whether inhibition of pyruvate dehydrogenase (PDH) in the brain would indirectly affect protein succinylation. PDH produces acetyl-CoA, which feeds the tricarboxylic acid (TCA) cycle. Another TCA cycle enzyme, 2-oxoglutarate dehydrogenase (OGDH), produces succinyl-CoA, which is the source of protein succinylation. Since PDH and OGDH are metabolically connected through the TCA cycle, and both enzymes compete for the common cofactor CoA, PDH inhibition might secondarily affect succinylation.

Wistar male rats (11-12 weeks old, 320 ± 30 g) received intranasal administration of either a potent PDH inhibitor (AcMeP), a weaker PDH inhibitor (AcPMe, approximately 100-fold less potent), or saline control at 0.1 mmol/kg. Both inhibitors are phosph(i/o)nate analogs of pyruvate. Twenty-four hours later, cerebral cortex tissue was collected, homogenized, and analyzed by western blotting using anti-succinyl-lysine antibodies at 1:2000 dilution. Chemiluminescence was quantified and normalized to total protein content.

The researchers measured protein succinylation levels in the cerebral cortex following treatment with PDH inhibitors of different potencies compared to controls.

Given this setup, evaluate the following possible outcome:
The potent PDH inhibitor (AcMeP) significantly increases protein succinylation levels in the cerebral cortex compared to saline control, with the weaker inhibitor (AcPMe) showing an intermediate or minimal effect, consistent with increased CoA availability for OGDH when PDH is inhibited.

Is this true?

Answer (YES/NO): NO